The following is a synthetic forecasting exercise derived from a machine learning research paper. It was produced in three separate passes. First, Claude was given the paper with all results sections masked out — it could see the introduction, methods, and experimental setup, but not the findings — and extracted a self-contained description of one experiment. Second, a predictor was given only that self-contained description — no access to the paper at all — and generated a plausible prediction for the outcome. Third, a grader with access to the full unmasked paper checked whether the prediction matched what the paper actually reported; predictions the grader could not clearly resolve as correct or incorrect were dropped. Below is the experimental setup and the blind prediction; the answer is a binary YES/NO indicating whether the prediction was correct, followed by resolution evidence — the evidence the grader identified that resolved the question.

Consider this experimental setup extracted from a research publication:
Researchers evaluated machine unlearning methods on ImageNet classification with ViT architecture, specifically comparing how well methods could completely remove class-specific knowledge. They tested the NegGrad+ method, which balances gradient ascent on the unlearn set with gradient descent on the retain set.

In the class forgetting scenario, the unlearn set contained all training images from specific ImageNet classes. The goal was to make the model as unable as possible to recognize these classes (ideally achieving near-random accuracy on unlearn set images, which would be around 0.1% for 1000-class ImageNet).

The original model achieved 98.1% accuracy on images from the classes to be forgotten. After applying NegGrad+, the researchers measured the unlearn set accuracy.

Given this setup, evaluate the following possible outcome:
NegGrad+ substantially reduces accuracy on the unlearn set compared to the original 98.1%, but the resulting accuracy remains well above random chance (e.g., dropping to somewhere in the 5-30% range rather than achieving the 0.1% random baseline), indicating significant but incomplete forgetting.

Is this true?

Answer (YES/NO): NO